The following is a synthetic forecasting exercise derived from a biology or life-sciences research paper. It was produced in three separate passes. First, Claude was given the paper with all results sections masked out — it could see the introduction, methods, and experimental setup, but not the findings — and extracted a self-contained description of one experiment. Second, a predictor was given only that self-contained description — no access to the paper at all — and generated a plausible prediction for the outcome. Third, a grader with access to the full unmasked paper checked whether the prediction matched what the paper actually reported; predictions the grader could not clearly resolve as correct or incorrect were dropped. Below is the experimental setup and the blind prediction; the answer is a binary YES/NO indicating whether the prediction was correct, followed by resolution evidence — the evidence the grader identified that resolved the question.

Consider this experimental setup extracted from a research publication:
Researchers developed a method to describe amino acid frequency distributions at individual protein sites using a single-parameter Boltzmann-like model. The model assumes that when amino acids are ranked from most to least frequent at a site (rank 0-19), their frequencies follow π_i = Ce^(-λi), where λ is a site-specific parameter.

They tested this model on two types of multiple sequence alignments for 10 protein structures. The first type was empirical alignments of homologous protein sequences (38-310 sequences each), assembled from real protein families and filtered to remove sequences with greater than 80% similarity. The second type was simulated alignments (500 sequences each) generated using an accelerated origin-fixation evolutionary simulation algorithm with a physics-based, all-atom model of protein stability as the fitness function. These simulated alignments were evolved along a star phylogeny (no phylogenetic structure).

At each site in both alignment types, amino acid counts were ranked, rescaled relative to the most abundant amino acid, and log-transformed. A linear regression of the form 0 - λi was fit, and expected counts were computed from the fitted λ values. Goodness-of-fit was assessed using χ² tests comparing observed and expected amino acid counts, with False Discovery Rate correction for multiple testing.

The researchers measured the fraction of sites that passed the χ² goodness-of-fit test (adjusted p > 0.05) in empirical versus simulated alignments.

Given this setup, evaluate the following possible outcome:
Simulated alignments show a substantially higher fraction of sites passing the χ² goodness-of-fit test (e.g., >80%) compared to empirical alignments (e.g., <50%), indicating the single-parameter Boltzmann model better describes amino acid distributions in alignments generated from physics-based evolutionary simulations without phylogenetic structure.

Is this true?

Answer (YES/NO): NO